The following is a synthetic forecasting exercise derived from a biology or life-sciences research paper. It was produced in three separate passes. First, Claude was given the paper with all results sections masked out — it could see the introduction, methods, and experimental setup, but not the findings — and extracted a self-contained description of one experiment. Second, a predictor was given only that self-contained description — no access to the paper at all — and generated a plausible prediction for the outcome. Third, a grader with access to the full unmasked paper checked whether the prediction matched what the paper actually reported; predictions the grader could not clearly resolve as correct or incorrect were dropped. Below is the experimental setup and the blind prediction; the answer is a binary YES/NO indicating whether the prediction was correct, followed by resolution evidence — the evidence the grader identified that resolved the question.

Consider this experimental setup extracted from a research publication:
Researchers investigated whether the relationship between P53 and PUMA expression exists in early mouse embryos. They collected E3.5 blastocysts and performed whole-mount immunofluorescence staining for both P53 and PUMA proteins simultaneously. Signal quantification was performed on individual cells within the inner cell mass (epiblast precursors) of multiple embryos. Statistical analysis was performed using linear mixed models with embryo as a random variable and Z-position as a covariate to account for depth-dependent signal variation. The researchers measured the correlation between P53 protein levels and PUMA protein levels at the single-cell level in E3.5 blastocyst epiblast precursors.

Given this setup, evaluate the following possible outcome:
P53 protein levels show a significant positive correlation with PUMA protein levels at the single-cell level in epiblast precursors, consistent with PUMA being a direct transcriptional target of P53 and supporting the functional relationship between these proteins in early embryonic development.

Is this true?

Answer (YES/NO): NO